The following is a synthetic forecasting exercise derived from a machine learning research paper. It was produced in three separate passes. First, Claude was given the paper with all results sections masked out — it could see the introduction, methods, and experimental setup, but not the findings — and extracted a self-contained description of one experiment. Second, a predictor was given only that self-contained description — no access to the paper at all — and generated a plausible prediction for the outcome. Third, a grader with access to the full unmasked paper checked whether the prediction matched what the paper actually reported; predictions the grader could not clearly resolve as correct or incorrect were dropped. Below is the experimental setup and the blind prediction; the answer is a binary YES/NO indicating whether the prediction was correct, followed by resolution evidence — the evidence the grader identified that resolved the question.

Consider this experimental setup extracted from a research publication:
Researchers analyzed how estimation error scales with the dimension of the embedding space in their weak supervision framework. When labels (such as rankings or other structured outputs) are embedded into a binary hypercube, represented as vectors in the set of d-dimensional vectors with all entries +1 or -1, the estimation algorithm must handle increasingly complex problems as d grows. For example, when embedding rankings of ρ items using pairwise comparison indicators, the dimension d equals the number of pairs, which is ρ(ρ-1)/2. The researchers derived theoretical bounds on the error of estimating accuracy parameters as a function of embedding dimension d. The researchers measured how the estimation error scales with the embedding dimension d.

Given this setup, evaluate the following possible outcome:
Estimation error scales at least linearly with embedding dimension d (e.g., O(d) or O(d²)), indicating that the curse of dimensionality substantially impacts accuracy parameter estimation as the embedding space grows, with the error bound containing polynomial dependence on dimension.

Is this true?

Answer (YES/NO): NO